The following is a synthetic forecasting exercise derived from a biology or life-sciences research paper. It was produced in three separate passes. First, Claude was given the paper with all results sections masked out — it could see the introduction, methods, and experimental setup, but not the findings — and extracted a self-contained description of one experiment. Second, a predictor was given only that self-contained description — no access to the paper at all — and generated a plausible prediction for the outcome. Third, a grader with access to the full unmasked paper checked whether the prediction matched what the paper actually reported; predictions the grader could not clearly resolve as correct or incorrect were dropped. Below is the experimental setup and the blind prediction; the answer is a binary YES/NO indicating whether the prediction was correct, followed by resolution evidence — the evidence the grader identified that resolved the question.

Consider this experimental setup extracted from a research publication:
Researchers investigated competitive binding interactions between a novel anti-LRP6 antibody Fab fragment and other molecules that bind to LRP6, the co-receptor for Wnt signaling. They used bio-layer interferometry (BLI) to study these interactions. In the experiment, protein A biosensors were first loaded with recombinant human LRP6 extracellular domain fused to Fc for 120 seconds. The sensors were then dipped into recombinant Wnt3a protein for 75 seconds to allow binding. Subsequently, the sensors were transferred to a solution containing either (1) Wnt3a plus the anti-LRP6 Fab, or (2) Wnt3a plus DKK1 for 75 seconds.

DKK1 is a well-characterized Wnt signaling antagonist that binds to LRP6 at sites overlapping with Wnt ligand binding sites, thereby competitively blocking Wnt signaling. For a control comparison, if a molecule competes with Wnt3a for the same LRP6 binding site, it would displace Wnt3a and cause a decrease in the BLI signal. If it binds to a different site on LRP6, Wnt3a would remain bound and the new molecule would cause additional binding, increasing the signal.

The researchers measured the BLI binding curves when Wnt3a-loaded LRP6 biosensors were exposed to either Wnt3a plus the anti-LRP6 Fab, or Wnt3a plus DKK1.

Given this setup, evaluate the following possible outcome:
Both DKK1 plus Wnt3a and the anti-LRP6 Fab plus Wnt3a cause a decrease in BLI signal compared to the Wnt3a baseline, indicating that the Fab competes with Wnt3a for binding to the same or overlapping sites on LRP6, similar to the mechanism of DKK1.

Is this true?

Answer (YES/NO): NO